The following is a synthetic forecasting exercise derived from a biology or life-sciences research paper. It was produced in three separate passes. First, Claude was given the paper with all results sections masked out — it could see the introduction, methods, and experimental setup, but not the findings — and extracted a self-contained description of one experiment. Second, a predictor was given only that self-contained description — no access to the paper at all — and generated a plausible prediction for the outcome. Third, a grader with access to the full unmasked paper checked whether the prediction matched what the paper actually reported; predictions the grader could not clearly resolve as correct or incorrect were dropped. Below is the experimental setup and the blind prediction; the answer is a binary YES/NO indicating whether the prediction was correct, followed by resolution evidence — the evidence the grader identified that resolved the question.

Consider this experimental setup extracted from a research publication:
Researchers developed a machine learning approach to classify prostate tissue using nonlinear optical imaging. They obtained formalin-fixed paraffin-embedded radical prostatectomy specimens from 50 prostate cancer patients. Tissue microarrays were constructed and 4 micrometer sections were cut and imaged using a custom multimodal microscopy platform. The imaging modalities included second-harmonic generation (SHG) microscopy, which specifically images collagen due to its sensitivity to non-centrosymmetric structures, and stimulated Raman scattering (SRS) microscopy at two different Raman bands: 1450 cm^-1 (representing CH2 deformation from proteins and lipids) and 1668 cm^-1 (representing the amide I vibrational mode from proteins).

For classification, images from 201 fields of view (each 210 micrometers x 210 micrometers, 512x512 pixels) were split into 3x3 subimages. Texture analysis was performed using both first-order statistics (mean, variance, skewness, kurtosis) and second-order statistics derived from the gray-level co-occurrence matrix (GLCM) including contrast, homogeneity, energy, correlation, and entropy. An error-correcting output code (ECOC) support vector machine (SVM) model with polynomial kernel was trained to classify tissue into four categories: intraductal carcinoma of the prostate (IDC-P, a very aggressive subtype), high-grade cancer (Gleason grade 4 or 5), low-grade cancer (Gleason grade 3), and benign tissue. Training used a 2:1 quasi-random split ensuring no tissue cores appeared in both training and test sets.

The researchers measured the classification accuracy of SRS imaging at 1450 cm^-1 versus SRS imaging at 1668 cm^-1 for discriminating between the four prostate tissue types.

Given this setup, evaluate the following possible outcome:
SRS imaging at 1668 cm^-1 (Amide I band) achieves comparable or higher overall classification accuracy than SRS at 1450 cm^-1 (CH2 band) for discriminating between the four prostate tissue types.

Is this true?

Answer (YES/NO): YES